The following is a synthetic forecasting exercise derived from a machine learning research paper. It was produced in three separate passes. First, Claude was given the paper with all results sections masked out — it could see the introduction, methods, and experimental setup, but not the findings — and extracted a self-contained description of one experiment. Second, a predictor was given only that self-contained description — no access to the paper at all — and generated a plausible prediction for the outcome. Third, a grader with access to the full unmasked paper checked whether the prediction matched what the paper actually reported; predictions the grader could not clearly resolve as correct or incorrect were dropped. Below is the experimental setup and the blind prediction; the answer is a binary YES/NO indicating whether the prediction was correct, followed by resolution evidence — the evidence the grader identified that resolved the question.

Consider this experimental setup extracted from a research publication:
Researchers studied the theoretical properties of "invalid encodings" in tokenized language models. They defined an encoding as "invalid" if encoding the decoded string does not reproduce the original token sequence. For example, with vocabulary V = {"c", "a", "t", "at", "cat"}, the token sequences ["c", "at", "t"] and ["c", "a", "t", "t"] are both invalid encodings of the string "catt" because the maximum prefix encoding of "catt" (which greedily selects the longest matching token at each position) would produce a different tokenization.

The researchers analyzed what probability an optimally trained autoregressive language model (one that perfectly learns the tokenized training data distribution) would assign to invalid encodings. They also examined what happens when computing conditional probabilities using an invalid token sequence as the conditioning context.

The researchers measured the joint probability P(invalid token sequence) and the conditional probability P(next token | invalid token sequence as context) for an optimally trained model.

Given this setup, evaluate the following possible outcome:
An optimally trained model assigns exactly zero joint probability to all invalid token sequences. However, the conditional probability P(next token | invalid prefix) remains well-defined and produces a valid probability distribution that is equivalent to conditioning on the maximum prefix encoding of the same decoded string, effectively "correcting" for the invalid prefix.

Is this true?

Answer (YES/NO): NO